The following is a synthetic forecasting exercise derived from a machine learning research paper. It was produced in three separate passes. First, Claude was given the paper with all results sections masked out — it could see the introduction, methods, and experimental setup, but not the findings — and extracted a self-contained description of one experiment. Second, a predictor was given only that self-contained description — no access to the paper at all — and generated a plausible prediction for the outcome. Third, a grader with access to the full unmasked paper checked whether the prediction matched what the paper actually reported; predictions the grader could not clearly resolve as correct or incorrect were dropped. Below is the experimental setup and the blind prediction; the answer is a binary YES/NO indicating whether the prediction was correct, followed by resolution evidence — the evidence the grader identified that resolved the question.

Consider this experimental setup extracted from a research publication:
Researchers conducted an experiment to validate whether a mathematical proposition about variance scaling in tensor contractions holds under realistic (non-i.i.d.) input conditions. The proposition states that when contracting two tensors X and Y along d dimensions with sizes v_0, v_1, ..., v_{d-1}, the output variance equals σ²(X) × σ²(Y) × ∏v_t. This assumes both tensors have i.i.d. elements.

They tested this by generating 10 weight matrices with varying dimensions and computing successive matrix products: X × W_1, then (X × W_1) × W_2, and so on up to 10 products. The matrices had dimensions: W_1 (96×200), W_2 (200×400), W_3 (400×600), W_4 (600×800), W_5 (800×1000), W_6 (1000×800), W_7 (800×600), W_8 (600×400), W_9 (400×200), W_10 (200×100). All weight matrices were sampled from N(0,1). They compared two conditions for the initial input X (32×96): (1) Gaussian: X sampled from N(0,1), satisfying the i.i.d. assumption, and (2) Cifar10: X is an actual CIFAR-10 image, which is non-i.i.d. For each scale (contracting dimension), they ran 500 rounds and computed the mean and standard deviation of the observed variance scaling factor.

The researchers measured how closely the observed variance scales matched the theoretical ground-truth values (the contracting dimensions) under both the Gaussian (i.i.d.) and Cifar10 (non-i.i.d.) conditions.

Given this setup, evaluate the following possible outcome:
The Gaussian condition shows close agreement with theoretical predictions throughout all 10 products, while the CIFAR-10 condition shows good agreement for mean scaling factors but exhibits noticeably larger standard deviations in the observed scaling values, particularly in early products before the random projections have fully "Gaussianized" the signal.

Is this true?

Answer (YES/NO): YES